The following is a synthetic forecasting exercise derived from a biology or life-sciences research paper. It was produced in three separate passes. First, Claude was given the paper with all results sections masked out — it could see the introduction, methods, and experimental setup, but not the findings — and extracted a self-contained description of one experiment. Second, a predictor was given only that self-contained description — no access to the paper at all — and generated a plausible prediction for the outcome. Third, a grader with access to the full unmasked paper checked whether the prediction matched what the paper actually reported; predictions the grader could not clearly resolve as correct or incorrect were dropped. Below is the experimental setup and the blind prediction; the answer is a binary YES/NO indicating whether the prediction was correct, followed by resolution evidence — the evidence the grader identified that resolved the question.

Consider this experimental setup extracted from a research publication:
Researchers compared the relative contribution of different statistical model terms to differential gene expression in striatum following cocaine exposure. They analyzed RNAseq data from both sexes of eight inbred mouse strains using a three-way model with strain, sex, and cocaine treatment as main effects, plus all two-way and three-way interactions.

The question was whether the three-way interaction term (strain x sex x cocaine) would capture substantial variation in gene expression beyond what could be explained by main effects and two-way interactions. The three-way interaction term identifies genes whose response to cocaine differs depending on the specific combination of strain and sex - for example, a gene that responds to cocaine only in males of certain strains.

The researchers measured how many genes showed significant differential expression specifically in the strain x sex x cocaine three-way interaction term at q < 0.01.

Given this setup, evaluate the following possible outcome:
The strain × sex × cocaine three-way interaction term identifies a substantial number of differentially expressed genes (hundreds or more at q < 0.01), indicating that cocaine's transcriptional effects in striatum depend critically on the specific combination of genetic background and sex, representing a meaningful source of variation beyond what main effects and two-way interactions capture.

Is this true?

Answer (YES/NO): YES